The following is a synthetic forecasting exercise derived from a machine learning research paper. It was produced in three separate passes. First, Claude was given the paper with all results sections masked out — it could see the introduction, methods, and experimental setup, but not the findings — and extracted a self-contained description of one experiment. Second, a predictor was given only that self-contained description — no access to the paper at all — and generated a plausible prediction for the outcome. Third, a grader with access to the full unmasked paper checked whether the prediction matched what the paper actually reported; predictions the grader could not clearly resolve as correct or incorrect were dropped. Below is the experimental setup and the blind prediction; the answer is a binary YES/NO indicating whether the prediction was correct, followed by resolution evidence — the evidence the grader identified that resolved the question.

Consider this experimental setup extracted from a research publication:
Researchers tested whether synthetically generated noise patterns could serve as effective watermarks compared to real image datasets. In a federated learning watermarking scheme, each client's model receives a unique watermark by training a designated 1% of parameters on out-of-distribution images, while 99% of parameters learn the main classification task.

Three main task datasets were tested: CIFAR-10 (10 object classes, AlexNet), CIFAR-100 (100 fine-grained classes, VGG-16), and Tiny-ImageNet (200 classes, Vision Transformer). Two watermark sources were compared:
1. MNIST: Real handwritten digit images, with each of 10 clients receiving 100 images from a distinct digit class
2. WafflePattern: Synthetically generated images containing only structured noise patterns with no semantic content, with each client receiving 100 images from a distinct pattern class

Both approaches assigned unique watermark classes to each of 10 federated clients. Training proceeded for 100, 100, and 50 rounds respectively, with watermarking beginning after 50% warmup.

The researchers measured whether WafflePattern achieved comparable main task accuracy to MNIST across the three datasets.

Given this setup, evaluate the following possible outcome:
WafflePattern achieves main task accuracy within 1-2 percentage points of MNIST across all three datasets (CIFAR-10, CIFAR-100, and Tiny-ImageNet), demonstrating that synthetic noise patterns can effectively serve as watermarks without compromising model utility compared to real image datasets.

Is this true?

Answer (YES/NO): YES